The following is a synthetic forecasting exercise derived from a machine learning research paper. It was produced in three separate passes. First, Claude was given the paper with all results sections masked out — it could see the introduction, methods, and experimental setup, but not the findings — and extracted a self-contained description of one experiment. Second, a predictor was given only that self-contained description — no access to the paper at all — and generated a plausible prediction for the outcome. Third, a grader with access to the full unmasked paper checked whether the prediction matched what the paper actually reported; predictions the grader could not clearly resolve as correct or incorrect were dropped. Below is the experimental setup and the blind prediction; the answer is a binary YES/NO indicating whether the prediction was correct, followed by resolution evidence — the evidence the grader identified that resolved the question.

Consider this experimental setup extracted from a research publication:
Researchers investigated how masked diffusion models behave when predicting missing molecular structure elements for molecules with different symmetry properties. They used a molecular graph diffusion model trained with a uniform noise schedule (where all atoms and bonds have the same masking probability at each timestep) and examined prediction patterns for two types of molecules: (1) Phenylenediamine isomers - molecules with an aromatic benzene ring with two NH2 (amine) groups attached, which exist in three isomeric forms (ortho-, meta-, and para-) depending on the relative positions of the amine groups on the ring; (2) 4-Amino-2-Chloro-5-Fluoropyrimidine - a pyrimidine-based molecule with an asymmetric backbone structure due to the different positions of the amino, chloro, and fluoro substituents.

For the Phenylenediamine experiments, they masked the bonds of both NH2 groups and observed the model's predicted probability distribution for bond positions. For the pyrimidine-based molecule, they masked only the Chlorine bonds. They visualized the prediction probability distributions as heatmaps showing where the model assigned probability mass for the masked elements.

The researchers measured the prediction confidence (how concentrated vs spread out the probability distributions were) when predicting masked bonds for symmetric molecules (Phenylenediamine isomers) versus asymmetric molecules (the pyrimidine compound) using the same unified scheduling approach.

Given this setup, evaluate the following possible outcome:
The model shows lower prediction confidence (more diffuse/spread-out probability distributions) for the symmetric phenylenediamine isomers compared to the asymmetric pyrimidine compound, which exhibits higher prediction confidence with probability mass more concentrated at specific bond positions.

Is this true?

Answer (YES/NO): YES